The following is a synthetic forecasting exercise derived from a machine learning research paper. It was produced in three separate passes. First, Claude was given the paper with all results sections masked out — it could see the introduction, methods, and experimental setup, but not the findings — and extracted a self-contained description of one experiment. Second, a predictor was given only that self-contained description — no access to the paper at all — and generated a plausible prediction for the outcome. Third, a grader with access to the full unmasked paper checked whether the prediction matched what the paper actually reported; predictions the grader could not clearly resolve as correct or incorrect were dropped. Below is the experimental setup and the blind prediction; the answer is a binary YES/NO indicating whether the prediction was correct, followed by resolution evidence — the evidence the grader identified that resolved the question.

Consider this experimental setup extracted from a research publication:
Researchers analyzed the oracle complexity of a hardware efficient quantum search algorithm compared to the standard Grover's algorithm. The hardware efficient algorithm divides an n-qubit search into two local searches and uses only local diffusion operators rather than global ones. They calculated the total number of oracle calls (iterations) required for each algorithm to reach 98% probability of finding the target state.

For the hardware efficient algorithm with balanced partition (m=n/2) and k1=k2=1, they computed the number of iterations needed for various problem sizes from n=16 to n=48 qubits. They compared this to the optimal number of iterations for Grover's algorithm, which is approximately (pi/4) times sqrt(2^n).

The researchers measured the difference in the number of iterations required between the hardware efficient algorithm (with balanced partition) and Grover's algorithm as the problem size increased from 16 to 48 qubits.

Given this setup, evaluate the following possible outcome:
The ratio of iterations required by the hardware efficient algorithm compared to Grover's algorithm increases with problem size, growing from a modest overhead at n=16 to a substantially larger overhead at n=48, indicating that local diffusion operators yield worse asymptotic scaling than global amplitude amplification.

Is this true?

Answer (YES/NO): NO